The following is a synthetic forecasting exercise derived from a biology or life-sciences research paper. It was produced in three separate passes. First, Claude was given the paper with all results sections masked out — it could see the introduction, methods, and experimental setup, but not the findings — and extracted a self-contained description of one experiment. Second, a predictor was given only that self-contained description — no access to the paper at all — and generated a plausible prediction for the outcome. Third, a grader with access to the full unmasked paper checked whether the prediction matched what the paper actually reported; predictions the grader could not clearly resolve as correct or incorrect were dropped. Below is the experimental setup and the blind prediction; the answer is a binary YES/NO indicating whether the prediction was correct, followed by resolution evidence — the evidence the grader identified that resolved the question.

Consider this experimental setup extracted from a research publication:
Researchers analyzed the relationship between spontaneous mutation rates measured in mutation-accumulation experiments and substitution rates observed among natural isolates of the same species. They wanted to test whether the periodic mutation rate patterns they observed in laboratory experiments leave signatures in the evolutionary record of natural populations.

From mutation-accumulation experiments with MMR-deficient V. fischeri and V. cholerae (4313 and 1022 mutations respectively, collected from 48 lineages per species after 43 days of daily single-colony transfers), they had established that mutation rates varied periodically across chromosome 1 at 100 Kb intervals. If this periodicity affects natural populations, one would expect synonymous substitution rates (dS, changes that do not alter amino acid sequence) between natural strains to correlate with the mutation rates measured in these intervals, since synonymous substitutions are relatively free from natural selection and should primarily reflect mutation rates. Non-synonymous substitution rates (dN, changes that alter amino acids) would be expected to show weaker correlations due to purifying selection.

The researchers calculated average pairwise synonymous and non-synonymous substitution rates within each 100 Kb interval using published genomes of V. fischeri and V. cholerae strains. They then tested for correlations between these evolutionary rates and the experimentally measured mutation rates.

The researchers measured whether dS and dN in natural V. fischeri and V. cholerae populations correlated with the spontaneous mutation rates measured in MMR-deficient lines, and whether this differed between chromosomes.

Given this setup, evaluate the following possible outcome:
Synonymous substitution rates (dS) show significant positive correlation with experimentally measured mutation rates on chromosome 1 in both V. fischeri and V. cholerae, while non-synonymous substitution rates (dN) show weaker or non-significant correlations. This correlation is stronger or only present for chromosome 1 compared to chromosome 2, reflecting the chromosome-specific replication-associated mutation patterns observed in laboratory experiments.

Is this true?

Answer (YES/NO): NO